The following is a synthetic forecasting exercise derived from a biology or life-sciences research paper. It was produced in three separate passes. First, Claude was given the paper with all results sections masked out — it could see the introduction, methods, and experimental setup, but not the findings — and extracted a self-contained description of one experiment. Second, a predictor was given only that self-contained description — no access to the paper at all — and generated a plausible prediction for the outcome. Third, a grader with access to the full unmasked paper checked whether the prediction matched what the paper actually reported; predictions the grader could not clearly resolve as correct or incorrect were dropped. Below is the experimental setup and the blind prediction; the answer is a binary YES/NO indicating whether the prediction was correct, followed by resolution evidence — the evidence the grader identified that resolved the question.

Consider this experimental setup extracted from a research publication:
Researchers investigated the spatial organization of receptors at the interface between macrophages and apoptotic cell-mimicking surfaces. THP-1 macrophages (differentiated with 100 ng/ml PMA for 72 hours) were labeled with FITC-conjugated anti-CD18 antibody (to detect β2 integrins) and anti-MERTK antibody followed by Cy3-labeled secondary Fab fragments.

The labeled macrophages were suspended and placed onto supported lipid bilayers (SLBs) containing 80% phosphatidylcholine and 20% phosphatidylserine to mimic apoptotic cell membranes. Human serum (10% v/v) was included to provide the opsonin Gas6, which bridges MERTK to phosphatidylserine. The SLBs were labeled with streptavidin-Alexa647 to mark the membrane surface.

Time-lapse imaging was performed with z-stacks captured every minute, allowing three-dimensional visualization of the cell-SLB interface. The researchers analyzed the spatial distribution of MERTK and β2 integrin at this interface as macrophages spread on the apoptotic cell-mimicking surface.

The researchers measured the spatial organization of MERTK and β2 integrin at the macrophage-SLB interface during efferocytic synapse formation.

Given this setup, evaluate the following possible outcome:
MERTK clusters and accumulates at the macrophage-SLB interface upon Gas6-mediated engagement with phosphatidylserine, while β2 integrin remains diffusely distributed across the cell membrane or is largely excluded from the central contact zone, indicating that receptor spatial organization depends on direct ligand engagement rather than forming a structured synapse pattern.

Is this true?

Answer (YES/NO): NO